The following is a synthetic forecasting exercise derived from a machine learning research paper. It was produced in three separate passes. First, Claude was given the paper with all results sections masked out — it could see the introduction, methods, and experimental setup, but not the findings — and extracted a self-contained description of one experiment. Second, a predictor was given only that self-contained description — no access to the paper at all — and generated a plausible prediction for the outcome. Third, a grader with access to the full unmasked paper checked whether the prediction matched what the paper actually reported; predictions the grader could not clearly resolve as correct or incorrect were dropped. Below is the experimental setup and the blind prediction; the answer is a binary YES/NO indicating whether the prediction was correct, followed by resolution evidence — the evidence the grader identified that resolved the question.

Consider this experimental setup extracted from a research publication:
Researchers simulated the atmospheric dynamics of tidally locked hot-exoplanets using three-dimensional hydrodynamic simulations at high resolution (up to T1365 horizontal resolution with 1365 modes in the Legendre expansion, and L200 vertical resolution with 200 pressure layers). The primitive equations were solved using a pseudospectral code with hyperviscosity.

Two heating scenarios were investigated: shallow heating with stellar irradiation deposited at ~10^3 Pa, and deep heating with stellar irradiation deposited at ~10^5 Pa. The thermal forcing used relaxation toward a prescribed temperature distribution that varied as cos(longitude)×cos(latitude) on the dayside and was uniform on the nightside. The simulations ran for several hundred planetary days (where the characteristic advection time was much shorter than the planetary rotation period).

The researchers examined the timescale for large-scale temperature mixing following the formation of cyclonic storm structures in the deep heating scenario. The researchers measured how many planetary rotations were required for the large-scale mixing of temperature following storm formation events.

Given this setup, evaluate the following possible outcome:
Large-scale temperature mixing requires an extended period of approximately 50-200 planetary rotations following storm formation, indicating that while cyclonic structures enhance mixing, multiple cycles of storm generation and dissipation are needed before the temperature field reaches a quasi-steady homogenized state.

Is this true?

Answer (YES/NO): NO